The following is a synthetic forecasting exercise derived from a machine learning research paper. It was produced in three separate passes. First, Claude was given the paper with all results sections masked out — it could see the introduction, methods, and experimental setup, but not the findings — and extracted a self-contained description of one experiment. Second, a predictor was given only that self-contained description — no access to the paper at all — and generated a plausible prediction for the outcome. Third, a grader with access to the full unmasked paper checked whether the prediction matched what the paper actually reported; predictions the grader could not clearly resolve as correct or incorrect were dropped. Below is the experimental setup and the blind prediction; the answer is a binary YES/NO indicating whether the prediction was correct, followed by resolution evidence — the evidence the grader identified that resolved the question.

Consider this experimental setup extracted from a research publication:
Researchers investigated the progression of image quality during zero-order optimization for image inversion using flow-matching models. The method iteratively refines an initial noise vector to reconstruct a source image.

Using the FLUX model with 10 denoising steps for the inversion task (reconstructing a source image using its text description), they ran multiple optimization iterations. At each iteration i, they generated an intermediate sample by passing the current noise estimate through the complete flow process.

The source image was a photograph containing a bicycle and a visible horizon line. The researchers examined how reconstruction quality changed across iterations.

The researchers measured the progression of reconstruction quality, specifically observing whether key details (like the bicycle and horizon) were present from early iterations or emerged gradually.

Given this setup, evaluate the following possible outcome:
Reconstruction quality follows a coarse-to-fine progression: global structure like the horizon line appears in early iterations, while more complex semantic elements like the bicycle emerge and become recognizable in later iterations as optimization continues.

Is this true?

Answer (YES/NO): NO